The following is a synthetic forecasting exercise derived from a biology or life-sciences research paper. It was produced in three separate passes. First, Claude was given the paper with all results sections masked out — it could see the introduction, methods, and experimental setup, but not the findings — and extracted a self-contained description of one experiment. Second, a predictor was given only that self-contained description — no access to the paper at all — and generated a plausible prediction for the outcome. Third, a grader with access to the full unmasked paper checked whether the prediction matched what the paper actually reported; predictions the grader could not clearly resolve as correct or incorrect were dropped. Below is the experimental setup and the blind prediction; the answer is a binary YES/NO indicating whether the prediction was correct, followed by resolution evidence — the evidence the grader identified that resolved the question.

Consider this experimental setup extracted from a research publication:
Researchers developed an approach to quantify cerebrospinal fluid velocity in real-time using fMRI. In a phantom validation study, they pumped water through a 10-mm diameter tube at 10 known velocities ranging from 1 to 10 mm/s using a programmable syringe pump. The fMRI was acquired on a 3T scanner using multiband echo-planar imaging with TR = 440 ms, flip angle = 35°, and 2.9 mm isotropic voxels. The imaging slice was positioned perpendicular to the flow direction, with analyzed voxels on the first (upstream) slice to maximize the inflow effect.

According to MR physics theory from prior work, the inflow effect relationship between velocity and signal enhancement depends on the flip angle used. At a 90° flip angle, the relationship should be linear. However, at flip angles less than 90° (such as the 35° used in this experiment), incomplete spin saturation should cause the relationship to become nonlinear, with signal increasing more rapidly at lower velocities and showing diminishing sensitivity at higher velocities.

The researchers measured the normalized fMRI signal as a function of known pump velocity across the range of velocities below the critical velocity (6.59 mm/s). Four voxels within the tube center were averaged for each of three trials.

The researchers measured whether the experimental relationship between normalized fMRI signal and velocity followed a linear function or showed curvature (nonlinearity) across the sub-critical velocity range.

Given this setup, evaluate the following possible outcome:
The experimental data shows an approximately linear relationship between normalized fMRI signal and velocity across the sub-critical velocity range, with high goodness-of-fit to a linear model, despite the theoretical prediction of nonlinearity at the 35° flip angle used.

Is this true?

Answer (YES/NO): NO